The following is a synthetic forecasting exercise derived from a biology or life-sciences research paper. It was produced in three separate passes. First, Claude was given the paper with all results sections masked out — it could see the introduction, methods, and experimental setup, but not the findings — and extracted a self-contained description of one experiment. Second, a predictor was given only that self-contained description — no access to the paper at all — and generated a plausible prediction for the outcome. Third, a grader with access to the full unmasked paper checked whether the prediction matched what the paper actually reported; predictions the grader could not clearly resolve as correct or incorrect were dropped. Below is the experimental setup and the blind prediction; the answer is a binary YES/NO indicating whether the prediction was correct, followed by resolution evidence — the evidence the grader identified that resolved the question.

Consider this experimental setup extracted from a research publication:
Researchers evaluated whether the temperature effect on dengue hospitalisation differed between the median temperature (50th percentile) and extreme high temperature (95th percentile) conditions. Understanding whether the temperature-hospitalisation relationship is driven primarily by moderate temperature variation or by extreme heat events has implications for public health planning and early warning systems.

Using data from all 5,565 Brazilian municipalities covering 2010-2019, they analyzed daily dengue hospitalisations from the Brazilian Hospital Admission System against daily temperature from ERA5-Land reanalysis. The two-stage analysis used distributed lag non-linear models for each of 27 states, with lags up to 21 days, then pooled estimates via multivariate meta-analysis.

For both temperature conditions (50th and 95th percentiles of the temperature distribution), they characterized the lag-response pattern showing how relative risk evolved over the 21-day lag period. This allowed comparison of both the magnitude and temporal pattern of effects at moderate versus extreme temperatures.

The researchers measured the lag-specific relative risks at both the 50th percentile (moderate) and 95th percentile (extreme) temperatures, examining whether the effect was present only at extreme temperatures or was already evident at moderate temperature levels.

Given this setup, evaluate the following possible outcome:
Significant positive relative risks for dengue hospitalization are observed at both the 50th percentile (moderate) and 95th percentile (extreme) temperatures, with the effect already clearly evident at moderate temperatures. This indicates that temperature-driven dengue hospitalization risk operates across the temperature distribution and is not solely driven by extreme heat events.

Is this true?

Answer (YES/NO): YES